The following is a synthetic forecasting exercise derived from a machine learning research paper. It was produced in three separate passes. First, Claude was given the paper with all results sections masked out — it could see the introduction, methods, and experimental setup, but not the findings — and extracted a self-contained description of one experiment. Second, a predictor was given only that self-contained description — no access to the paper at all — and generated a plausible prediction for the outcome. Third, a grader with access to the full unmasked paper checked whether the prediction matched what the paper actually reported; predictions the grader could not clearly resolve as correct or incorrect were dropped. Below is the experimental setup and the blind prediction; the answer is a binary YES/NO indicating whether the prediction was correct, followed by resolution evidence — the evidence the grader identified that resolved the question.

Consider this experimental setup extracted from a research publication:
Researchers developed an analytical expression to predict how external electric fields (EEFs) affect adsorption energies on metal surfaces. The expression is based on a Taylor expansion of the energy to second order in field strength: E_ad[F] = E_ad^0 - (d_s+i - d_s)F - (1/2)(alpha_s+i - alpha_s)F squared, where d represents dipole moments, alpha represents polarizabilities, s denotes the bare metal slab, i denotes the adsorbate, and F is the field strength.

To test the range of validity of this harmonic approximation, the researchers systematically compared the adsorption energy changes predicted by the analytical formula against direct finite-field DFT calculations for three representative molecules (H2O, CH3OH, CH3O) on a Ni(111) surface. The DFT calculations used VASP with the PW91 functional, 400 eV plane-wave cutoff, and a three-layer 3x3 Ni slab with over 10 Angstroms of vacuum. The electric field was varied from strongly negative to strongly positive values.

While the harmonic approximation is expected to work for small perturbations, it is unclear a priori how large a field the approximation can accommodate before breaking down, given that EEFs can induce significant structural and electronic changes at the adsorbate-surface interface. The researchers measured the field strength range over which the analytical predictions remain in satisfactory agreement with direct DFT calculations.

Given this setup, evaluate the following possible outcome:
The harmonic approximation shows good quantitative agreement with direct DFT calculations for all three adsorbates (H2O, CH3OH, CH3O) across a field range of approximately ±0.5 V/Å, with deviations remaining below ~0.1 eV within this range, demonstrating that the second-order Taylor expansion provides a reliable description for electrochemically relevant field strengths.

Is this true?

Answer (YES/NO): NO